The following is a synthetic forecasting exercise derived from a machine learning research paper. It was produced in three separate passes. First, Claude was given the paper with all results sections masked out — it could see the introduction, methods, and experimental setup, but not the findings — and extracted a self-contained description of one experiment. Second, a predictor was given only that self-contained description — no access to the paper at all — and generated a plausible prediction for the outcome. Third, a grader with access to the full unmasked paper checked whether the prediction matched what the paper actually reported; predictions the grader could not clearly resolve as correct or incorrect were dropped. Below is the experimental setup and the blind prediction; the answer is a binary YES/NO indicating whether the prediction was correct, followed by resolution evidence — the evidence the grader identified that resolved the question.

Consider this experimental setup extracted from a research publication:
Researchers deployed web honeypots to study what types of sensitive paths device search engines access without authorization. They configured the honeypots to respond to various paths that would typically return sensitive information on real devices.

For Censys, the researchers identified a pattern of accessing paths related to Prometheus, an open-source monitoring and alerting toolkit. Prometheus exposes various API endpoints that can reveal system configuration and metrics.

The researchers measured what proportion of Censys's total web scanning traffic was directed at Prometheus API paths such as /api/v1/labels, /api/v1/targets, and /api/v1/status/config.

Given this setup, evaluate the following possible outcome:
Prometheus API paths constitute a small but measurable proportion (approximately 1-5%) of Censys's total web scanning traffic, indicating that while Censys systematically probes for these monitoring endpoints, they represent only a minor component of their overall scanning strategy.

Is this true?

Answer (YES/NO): NO